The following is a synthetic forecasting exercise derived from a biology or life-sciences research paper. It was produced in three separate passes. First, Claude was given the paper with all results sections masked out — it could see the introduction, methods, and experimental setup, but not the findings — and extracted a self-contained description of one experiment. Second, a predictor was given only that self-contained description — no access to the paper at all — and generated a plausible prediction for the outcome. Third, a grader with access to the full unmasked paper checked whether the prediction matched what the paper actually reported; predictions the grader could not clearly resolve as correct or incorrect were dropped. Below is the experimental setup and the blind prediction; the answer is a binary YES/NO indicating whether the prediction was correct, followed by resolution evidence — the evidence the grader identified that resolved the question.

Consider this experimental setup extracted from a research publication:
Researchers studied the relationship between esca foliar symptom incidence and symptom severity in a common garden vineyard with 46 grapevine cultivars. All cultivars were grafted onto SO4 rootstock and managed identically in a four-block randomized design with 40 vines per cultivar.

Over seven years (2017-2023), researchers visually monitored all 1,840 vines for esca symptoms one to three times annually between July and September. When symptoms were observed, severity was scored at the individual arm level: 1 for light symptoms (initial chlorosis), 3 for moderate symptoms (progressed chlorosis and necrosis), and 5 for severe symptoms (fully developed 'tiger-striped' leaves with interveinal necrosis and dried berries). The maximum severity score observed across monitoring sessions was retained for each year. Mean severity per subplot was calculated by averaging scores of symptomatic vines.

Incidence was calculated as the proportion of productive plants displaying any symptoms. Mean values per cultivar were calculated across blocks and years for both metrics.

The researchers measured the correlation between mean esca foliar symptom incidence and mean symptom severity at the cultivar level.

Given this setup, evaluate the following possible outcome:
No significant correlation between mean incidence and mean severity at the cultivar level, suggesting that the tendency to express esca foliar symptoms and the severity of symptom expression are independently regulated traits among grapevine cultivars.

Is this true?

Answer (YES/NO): YES